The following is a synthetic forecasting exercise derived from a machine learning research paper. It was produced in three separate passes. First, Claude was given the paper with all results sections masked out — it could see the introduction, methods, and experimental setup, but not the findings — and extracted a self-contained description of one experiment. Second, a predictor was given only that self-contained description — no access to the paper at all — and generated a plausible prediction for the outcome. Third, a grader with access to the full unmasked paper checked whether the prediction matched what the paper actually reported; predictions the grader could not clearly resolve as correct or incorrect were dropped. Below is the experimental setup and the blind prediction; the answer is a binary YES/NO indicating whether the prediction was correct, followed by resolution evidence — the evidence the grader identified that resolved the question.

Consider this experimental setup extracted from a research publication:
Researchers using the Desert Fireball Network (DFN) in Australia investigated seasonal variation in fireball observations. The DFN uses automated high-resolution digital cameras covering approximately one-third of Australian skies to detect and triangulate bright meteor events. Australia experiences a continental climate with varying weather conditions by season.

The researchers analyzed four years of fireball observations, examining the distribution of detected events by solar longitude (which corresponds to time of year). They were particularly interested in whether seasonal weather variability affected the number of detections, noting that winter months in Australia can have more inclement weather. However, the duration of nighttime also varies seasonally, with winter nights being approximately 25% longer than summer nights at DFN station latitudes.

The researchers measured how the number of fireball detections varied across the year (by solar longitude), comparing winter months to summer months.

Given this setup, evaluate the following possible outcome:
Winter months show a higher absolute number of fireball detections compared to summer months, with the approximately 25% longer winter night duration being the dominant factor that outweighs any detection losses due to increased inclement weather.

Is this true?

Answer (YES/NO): YES